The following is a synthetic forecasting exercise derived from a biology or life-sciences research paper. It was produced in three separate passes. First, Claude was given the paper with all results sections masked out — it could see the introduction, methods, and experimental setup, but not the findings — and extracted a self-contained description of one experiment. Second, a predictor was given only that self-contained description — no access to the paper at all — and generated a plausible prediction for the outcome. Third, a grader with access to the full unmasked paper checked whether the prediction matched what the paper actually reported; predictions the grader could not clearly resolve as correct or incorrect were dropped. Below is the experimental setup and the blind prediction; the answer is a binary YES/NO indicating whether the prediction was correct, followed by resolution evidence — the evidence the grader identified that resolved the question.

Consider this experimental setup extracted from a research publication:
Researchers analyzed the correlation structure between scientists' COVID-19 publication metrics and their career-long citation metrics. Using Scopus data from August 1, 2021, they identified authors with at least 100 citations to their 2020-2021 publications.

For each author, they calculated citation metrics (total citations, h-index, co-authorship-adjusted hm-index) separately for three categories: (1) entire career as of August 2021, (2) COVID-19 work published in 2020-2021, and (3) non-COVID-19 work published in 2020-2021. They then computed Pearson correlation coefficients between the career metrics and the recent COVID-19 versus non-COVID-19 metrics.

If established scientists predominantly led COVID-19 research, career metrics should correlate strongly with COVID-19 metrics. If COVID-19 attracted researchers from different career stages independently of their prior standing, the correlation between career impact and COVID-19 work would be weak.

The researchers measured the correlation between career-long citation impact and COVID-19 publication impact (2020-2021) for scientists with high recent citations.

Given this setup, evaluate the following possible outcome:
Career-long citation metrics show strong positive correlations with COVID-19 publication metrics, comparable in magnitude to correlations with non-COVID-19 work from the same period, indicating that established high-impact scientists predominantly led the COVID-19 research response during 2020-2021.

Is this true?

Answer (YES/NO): NO